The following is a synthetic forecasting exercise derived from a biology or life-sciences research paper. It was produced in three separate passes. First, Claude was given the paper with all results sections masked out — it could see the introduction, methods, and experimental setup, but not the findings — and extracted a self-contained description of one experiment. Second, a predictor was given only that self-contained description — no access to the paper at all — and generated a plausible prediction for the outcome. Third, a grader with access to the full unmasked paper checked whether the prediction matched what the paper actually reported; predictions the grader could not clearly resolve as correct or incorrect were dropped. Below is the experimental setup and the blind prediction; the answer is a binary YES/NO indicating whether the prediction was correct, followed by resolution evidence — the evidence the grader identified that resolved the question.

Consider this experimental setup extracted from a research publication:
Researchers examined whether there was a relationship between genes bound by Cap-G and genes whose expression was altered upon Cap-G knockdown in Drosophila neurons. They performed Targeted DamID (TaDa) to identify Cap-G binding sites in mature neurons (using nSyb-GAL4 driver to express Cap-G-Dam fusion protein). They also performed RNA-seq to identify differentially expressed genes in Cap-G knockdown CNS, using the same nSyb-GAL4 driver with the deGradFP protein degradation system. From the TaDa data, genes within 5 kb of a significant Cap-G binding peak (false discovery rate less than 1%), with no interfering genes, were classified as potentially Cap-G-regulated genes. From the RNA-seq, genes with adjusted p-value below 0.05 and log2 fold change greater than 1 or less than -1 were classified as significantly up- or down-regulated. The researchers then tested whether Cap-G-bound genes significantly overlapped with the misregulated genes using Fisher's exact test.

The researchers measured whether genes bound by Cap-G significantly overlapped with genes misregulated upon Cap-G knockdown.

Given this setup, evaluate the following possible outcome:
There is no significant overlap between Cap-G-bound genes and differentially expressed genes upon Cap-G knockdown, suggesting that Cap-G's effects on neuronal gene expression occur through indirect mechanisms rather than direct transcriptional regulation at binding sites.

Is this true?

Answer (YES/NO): NO